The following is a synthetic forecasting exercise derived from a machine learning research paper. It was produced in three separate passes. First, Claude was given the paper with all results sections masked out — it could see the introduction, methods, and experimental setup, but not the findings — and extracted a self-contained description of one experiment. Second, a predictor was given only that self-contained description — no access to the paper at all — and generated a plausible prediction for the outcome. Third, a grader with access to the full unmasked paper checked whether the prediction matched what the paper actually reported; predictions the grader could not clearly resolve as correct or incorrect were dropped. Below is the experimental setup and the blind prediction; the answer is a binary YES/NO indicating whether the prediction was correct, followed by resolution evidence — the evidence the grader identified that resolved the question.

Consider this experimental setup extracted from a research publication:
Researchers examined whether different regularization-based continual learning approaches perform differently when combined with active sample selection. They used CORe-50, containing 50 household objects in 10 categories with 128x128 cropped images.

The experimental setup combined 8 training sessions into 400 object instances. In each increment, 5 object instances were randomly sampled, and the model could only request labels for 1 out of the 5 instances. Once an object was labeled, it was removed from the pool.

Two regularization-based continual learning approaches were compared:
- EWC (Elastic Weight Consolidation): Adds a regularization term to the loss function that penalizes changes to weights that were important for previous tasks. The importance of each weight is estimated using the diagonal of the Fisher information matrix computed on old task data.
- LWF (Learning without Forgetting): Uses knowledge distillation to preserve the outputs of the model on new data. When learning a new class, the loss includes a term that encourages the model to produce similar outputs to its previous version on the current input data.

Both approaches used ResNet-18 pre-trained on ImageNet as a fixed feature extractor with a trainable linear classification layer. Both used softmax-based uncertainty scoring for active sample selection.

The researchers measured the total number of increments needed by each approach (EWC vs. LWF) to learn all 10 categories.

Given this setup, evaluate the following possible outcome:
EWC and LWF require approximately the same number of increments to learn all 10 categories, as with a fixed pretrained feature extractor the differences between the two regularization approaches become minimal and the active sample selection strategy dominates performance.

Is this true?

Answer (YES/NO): NO